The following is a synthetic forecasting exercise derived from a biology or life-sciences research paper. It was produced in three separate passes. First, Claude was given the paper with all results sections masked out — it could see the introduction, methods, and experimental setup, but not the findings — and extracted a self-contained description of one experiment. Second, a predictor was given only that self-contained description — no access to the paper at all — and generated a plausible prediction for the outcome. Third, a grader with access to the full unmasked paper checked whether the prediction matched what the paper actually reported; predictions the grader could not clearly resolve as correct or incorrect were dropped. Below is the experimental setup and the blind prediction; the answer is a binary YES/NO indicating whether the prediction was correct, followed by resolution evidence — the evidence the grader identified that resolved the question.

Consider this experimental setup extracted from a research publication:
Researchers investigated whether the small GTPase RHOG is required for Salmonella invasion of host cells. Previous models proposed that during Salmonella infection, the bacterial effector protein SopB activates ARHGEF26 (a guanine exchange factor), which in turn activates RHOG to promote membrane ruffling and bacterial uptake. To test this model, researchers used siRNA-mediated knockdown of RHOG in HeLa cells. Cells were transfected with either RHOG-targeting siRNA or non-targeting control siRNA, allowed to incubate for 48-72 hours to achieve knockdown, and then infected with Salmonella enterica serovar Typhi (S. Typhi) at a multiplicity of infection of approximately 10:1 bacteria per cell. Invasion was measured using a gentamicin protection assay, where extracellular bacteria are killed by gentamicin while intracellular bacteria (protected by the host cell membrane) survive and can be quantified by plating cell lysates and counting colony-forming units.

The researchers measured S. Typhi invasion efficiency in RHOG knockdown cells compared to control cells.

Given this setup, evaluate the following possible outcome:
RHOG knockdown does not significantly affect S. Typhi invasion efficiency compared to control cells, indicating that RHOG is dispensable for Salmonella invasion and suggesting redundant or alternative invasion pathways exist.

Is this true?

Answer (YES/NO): YES